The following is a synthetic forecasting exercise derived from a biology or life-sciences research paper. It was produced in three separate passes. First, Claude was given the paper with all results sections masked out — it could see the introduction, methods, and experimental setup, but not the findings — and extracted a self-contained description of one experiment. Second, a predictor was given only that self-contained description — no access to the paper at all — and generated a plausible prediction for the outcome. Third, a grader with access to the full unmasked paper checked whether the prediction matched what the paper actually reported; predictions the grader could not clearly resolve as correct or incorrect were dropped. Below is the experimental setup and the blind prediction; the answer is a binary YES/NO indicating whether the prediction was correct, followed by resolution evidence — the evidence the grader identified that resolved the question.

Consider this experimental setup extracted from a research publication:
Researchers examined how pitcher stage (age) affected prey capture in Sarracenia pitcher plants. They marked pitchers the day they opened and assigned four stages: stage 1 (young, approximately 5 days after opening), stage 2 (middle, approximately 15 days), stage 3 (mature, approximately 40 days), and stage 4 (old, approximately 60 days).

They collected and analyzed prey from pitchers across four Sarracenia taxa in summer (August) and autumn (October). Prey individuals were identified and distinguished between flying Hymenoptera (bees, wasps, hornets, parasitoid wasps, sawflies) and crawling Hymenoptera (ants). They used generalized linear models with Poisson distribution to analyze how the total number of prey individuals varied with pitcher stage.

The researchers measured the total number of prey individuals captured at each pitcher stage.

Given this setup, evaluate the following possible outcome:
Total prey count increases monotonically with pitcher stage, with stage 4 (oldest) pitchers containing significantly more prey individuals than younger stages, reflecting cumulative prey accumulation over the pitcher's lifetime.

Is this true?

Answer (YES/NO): NO